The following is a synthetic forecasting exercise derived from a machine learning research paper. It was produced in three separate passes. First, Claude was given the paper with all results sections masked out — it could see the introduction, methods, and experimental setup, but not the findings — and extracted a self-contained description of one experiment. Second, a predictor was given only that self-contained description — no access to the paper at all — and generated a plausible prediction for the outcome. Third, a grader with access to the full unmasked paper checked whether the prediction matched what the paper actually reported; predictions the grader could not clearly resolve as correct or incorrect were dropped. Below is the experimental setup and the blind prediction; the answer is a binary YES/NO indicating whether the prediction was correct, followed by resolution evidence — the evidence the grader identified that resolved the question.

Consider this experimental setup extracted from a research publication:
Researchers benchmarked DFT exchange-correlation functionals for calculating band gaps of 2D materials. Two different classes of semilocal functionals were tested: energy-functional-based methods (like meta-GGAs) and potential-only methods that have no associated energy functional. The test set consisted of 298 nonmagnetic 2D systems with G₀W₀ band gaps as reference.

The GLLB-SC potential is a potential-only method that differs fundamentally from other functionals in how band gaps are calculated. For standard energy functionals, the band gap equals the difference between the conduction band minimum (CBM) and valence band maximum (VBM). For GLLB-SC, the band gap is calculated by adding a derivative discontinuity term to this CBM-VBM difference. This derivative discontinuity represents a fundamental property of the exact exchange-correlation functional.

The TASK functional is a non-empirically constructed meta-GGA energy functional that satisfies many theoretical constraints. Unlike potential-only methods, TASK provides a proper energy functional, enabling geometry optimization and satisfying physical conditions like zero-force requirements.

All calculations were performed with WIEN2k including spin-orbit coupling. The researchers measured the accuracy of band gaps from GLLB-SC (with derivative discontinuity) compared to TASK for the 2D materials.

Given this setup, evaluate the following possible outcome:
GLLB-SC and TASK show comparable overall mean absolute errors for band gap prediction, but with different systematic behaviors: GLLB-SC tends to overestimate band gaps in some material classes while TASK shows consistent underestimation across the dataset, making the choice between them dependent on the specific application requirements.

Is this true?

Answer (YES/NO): NO